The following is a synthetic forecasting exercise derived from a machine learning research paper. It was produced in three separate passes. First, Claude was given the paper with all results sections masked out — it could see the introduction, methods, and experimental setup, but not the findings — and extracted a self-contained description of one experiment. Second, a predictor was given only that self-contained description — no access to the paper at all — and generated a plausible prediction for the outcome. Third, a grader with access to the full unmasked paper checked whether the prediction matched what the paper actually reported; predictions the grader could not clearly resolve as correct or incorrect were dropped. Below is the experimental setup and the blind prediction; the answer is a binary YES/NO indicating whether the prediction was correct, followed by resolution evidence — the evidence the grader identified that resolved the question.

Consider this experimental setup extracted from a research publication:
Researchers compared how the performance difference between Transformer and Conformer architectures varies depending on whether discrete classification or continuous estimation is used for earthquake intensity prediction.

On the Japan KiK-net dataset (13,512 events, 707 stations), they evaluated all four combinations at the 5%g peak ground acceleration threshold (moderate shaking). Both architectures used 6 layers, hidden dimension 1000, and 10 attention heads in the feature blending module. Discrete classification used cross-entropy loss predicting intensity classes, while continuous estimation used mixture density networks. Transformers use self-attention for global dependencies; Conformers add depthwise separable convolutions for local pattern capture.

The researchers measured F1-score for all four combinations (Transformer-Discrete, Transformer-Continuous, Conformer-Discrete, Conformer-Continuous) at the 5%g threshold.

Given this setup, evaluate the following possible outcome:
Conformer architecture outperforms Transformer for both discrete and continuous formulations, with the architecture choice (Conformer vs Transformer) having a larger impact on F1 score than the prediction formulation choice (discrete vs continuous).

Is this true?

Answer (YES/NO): NO